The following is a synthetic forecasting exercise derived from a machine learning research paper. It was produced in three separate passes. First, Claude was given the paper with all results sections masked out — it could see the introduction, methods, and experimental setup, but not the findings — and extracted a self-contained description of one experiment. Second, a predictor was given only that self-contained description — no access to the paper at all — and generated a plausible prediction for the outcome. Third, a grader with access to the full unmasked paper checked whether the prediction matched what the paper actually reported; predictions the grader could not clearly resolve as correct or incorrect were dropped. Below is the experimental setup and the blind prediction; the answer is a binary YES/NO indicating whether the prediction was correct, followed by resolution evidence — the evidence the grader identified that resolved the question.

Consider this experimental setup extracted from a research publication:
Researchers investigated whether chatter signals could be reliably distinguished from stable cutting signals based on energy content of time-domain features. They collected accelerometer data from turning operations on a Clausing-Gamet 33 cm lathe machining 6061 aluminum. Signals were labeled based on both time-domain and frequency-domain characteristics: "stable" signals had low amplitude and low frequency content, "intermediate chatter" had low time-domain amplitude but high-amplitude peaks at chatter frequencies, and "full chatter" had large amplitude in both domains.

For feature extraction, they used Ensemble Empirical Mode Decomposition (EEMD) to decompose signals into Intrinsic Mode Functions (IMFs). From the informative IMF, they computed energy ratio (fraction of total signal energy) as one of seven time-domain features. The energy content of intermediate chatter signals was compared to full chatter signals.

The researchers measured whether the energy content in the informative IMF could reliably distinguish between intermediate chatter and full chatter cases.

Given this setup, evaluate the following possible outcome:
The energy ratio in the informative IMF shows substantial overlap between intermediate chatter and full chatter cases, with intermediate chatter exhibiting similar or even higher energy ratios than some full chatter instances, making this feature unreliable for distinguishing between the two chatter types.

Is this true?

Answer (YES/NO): NO